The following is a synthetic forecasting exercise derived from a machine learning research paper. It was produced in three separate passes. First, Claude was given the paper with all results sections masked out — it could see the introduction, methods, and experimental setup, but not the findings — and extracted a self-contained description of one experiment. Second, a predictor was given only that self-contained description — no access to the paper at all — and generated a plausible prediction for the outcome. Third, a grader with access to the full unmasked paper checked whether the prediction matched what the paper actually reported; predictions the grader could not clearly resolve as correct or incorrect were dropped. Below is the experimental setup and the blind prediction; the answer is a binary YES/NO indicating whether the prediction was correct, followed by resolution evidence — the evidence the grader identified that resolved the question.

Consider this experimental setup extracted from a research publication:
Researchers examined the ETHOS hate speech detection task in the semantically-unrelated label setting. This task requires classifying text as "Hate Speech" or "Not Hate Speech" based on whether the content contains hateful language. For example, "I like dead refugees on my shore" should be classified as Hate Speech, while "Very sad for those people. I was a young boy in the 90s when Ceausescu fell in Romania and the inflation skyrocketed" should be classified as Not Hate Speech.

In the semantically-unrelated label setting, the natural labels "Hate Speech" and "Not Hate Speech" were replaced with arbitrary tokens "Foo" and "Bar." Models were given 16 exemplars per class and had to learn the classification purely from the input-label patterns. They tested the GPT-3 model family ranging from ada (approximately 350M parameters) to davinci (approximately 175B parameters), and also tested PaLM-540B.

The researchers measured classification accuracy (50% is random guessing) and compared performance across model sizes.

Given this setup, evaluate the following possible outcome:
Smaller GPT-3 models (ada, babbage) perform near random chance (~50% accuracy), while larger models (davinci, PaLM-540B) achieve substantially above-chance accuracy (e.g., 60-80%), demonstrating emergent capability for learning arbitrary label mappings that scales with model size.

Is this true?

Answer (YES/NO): NO